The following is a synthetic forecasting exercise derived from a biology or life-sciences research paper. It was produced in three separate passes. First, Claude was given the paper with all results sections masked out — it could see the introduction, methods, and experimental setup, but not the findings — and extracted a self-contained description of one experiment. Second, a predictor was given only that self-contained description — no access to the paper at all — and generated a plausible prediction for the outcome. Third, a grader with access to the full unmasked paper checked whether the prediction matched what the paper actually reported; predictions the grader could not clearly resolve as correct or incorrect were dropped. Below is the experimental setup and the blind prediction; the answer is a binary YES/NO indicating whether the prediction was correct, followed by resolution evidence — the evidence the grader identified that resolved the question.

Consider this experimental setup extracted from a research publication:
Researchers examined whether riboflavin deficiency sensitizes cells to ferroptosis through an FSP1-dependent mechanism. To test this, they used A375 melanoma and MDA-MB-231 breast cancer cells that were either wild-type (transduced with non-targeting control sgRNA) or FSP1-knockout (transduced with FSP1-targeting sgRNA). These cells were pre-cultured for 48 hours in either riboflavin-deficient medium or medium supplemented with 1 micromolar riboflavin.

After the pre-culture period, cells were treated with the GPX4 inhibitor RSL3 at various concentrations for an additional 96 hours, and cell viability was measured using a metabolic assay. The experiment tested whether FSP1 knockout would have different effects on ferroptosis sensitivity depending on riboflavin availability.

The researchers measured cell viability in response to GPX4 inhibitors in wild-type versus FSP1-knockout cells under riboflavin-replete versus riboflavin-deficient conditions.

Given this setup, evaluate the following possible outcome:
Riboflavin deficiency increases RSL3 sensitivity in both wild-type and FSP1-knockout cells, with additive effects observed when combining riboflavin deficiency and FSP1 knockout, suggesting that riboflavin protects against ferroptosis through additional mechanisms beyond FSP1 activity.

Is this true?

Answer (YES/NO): NO